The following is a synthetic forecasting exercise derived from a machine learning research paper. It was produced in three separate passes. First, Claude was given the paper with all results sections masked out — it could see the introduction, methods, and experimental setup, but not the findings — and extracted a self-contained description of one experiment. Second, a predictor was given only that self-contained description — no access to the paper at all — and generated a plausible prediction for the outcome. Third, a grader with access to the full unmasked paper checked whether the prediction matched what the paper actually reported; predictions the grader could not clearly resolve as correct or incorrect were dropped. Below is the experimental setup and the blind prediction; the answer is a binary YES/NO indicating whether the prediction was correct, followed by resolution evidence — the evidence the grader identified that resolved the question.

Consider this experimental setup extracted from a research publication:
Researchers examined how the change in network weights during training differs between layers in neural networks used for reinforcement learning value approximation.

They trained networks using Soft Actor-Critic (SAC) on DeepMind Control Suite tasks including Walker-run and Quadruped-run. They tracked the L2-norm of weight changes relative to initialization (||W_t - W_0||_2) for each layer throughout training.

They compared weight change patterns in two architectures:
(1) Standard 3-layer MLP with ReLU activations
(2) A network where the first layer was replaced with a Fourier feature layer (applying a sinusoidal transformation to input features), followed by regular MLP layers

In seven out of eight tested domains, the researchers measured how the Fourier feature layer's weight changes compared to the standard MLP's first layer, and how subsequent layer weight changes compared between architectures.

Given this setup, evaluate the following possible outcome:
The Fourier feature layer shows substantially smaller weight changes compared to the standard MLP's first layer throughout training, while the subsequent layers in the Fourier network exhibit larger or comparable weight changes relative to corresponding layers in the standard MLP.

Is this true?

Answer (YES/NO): NO